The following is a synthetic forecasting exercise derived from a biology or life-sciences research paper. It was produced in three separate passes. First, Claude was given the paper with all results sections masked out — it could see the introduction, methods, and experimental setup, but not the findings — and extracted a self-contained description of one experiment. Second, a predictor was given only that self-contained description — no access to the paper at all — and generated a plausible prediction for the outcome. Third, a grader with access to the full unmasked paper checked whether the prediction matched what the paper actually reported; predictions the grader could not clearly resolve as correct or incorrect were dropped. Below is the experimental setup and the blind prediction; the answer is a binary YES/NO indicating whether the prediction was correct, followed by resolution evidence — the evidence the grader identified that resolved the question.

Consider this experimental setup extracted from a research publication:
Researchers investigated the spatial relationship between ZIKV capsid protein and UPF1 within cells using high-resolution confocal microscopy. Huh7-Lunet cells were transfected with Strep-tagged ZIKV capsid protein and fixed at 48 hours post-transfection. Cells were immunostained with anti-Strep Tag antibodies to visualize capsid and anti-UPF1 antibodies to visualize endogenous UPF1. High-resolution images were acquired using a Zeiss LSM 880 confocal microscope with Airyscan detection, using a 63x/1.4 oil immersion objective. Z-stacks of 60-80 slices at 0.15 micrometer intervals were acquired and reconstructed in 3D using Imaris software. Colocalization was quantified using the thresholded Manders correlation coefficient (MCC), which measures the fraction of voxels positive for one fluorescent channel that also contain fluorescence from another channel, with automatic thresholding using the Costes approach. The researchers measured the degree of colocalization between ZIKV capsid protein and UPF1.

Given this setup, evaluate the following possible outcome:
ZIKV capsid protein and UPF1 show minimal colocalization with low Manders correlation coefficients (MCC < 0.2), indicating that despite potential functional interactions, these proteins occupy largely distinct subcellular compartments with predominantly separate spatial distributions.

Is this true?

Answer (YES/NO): NO